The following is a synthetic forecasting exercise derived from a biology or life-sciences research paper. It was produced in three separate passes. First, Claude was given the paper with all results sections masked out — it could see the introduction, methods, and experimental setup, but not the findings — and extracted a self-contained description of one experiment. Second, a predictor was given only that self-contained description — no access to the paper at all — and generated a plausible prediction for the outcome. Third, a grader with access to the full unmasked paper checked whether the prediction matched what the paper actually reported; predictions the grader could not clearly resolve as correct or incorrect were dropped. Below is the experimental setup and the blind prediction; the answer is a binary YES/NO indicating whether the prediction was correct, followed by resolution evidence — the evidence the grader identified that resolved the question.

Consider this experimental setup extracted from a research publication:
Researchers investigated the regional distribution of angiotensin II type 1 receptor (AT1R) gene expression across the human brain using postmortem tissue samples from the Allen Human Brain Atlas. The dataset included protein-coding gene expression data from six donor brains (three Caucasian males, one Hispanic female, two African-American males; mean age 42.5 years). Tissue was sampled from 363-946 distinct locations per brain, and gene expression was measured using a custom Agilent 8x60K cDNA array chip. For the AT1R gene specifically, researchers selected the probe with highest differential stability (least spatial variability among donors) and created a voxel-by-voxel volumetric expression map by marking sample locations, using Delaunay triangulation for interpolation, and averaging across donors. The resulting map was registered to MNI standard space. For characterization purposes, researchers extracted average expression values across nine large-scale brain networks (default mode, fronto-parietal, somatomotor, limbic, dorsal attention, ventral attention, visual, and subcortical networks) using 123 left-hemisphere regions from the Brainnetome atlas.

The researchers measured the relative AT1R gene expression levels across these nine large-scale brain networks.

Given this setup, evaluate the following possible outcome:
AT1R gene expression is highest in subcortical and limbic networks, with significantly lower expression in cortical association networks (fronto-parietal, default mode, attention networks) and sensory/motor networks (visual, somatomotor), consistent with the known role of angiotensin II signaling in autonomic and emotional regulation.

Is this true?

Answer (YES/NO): NO